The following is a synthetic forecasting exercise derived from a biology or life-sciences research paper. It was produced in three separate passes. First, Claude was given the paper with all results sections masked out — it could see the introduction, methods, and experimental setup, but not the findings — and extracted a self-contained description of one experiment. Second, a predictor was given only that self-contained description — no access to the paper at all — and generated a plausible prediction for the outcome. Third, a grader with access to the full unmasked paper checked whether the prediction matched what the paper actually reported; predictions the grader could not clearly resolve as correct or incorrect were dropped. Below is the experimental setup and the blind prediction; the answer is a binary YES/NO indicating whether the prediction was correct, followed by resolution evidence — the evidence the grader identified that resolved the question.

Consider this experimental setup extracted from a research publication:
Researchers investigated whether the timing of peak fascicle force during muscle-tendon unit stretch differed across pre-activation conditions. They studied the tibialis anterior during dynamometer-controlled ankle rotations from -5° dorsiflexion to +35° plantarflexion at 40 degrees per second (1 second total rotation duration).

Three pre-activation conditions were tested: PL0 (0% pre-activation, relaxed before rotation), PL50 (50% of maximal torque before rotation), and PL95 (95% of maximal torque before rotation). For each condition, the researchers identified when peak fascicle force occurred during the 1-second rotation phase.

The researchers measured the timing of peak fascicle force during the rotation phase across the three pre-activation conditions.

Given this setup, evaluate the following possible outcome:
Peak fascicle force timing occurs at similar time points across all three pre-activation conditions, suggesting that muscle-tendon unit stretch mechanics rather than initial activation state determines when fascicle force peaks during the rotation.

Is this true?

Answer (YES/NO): YES